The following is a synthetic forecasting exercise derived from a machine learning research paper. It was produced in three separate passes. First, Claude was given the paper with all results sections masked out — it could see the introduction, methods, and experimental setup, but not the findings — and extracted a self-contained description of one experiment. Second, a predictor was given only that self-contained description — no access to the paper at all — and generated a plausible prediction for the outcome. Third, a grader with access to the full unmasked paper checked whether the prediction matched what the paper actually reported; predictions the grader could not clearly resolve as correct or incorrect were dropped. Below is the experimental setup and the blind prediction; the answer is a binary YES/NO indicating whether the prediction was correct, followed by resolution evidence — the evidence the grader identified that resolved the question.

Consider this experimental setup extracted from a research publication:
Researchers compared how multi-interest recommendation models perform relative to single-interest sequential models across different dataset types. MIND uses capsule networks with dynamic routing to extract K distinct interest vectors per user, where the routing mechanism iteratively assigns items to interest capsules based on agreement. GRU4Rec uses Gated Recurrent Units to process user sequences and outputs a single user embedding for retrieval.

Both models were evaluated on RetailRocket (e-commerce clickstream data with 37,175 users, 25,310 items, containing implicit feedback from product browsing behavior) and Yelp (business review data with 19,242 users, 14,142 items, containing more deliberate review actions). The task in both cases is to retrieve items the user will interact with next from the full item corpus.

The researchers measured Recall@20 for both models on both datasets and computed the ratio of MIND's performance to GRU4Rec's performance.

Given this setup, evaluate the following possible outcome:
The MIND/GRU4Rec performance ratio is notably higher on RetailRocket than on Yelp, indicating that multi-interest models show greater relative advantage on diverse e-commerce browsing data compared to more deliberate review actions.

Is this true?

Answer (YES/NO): NO